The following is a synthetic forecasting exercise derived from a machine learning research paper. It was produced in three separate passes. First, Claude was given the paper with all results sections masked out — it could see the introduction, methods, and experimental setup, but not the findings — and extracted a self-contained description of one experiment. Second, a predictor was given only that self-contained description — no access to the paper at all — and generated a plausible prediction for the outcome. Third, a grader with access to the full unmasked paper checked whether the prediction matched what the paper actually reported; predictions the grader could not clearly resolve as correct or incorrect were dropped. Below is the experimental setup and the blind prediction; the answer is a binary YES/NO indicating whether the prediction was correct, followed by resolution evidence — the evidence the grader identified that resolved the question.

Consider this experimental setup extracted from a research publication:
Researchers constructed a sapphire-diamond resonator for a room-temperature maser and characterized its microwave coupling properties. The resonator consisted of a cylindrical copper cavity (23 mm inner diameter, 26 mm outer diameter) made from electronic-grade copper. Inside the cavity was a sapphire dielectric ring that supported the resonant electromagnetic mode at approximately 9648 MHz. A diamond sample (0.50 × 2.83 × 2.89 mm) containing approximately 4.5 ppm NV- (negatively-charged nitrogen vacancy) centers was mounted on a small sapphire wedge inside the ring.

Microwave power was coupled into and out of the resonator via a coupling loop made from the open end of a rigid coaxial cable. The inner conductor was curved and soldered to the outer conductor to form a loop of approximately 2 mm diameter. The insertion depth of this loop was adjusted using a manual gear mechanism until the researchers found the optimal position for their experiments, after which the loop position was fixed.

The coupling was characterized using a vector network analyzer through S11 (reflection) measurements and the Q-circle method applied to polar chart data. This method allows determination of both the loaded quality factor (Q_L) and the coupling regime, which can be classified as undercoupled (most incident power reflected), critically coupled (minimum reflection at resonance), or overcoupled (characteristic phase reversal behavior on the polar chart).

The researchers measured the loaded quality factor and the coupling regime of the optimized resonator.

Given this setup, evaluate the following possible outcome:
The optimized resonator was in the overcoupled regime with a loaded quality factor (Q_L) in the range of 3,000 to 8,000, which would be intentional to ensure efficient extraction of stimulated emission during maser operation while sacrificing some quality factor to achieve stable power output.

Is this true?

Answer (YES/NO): NO